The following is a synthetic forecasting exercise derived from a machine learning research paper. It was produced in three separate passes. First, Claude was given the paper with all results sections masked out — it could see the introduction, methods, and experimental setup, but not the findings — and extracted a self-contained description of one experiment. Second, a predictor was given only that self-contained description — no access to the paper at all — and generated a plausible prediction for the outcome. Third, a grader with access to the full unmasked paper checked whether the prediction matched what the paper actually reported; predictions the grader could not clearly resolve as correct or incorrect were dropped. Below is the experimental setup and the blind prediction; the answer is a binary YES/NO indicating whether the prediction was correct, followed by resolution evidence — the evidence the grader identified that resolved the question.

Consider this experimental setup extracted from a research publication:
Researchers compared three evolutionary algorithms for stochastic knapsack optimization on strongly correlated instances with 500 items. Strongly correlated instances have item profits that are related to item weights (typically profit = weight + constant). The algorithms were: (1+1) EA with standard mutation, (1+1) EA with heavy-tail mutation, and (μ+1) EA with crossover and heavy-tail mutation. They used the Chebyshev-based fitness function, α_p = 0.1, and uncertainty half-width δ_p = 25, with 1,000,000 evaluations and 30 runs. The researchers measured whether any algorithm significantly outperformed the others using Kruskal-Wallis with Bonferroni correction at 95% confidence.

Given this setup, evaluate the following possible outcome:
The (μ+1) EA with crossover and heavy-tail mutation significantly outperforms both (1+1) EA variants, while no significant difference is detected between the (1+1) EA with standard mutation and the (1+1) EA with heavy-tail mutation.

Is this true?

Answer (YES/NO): NO